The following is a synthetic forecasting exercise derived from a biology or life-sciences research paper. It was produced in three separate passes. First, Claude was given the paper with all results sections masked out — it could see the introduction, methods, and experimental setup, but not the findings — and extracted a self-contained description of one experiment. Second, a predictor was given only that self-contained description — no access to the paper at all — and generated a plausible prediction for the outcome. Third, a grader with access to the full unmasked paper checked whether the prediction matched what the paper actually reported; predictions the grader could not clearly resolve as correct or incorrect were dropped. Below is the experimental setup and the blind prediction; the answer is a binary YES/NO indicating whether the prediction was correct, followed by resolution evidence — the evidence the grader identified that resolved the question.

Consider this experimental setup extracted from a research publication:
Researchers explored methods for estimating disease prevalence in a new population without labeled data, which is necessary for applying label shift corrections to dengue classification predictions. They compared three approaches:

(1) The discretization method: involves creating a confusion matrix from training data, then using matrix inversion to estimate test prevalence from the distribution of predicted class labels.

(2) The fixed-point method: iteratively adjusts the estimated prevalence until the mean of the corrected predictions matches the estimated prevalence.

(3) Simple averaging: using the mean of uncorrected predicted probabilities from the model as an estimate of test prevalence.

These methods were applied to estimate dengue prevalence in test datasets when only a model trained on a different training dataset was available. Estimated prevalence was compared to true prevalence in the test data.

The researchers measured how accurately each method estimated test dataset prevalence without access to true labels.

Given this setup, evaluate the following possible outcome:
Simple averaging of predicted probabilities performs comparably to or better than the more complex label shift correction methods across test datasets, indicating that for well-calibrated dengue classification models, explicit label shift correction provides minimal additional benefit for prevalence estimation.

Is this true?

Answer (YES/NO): NO